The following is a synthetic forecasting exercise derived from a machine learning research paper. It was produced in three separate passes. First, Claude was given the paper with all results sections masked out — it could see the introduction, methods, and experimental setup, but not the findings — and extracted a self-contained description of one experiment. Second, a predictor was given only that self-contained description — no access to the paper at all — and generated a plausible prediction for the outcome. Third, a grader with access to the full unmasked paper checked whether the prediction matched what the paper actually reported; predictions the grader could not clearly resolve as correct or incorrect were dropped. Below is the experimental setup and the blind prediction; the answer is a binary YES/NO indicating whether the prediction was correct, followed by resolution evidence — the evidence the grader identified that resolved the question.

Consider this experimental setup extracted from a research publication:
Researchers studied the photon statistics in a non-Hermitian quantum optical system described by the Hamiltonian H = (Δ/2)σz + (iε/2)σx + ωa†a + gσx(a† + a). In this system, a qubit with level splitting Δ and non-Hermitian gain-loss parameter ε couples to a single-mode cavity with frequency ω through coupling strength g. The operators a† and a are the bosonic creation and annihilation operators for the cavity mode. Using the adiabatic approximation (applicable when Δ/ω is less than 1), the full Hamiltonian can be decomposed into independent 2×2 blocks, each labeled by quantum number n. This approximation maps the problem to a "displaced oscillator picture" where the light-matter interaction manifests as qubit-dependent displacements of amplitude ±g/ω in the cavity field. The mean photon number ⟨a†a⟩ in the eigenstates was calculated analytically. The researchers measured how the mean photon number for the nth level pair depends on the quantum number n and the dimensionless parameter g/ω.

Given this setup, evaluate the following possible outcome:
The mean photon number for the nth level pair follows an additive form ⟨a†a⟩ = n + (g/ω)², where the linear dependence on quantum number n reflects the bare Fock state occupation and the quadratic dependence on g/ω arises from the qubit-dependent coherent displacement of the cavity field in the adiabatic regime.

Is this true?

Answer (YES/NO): YES